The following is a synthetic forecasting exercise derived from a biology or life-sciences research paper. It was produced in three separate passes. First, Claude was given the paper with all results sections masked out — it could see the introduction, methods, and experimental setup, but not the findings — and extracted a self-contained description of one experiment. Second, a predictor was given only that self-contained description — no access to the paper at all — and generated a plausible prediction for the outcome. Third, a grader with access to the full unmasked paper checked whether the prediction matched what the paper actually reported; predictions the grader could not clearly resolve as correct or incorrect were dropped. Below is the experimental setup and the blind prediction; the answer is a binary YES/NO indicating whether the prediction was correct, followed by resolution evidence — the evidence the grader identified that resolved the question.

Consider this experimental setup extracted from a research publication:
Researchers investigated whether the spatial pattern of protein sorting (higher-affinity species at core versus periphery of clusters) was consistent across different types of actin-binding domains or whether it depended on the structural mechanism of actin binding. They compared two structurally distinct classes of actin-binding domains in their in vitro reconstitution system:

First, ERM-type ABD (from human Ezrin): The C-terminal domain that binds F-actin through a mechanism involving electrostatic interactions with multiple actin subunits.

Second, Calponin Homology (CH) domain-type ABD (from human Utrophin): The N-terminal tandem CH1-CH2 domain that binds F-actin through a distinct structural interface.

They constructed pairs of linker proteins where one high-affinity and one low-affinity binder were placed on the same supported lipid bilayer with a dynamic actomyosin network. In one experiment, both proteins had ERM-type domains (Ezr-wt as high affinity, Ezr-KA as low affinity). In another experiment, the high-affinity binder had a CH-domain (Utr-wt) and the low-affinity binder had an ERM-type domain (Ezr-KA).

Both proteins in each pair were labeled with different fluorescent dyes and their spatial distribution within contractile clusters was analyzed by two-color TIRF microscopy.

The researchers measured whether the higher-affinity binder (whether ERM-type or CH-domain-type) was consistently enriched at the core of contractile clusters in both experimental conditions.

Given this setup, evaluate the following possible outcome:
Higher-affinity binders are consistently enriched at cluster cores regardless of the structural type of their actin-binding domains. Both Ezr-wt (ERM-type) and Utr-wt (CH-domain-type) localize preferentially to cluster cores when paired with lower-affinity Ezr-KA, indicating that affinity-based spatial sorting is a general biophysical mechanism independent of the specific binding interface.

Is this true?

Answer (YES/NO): NO